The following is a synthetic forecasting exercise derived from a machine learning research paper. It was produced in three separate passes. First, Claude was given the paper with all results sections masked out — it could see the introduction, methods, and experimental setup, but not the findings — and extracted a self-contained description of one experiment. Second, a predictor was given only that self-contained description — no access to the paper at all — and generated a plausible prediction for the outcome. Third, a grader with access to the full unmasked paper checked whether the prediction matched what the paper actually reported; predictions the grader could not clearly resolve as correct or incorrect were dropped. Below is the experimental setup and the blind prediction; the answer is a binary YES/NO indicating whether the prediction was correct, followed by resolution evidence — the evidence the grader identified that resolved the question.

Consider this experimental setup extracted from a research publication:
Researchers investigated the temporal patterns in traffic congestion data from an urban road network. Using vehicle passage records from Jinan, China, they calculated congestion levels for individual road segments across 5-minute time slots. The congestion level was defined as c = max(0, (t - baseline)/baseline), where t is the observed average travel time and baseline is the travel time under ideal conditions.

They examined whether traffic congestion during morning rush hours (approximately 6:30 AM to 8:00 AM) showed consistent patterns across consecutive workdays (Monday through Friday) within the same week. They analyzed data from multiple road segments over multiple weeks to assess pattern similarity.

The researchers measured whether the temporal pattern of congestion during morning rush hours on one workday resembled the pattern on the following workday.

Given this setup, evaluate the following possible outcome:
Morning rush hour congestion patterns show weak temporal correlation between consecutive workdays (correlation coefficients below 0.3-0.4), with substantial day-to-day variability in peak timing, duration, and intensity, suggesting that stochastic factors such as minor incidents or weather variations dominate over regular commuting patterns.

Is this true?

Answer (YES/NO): NO